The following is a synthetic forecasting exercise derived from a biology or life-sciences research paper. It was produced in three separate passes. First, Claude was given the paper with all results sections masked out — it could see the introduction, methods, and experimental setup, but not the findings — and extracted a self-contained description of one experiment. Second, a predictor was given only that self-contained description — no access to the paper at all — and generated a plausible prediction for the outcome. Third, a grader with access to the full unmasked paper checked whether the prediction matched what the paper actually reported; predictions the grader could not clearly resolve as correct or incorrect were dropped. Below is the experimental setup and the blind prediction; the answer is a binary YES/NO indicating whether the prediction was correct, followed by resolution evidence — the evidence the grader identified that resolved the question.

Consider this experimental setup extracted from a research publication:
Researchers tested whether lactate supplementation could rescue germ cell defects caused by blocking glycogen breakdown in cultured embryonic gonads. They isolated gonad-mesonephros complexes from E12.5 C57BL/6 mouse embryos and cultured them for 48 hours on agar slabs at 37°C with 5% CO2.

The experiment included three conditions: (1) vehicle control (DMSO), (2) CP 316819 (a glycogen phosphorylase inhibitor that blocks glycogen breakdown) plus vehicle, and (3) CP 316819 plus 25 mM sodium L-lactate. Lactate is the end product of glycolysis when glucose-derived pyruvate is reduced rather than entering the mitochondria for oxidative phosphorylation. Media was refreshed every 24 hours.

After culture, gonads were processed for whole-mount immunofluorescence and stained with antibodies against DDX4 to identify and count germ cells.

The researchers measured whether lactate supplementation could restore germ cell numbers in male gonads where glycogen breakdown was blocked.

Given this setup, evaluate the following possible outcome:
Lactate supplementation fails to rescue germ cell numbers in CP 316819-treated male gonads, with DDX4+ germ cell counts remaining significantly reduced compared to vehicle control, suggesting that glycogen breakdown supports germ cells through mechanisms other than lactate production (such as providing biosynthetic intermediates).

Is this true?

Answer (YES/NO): NO